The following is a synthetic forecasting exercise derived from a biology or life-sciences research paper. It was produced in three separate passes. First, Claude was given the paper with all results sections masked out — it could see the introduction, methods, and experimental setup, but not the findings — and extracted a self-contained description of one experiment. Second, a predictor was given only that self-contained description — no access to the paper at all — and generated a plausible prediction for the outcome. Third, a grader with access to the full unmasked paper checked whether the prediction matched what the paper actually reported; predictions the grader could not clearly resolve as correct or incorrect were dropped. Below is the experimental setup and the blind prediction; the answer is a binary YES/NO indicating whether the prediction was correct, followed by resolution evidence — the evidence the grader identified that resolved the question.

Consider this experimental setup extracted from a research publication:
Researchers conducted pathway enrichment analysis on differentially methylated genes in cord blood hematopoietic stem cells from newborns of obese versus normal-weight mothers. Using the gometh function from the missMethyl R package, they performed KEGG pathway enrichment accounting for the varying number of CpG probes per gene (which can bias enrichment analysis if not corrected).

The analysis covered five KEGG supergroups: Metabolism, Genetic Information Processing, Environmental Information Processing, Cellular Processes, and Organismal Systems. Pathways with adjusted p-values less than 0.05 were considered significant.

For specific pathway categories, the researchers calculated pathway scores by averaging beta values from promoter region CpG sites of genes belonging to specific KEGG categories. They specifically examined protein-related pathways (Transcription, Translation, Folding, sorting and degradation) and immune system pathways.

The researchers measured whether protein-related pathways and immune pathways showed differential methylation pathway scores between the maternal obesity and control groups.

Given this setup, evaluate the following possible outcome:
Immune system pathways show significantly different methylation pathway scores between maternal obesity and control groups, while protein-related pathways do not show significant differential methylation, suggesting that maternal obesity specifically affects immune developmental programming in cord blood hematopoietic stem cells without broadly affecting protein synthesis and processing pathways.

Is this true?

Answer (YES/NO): NO